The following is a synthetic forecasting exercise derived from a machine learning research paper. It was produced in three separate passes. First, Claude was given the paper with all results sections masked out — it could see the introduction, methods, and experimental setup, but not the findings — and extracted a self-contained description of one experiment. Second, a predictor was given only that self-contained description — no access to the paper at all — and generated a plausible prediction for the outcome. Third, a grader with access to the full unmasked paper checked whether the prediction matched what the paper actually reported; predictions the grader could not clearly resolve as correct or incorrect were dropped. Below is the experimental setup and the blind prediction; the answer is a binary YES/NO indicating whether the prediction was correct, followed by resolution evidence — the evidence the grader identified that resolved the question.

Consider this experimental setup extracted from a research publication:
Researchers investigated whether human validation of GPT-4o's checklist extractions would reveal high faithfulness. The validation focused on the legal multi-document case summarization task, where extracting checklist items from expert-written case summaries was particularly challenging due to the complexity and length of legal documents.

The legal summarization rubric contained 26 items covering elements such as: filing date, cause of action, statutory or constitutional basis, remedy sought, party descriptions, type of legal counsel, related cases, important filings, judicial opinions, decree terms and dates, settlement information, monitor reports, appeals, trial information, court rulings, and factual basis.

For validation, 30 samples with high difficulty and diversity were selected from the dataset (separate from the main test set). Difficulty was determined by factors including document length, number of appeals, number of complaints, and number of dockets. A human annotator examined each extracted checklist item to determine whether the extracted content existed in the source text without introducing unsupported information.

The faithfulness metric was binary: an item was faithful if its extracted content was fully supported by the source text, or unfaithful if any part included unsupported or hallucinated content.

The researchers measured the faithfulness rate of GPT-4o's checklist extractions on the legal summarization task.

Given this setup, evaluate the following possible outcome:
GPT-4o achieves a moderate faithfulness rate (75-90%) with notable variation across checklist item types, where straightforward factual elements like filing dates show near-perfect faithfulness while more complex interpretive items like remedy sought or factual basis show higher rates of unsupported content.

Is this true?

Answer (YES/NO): NO